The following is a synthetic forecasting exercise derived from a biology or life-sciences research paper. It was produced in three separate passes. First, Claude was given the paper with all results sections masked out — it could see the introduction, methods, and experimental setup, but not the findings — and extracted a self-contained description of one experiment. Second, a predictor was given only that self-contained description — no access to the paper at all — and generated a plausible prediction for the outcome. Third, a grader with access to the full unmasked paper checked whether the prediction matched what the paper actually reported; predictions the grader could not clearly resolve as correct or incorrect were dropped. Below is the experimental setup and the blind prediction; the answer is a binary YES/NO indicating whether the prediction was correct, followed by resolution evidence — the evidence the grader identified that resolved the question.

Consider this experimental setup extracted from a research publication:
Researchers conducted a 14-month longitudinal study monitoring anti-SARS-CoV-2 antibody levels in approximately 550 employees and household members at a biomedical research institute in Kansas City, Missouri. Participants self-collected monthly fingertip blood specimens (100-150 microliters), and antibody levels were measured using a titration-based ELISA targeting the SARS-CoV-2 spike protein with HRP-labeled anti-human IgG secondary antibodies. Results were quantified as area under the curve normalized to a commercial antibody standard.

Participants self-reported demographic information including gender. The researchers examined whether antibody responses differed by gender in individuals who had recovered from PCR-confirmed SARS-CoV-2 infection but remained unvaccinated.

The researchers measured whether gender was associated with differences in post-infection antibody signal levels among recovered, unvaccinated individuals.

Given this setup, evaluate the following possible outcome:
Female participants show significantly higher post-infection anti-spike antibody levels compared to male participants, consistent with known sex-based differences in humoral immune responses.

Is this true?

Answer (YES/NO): YES